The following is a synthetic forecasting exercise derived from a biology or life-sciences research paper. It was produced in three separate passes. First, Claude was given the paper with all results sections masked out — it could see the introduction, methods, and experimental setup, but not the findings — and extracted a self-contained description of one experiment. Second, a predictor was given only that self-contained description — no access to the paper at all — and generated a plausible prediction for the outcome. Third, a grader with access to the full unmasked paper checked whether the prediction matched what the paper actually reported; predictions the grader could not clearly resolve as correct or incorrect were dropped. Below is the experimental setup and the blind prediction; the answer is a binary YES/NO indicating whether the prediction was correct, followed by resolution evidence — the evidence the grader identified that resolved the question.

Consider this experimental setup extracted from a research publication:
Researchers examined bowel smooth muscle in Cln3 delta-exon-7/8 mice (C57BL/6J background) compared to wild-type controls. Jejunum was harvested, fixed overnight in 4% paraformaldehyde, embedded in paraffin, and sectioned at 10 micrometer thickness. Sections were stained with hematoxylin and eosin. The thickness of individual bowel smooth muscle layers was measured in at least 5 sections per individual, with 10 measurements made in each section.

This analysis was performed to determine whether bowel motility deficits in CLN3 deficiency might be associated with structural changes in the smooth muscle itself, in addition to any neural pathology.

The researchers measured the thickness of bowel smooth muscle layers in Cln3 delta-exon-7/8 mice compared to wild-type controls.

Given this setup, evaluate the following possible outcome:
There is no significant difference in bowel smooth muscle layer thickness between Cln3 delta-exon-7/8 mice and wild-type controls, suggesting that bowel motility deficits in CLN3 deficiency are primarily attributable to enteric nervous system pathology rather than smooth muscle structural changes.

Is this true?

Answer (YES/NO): NO